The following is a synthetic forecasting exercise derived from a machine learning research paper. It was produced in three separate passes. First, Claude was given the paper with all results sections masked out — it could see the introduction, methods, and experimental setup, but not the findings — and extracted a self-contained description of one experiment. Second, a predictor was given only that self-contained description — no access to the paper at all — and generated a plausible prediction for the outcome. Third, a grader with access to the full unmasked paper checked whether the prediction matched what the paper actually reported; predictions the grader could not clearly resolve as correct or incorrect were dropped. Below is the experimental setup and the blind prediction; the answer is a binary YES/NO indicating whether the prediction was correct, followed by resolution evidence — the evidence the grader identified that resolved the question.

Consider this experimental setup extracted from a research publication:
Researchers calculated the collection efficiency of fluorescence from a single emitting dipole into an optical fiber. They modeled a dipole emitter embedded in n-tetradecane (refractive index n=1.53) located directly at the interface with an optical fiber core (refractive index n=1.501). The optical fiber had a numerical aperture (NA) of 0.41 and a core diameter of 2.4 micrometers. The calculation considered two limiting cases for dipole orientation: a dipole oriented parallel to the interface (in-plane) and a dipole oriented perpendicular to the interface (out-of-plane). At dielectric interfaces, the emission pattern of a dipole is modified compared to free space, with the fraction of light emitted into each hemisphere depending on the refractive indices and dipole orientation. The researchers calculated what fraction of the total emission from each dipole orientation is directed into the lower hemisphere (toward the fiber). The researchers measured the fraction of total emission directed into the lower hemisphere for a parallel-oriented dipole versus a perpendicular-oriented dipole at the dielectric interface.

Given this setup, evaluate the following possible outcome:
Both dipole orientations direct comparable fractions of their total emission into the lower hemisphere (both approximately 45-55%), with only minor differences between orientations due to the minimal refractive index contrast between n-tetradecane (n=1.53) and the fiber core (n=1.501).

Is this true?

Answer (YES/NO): NO